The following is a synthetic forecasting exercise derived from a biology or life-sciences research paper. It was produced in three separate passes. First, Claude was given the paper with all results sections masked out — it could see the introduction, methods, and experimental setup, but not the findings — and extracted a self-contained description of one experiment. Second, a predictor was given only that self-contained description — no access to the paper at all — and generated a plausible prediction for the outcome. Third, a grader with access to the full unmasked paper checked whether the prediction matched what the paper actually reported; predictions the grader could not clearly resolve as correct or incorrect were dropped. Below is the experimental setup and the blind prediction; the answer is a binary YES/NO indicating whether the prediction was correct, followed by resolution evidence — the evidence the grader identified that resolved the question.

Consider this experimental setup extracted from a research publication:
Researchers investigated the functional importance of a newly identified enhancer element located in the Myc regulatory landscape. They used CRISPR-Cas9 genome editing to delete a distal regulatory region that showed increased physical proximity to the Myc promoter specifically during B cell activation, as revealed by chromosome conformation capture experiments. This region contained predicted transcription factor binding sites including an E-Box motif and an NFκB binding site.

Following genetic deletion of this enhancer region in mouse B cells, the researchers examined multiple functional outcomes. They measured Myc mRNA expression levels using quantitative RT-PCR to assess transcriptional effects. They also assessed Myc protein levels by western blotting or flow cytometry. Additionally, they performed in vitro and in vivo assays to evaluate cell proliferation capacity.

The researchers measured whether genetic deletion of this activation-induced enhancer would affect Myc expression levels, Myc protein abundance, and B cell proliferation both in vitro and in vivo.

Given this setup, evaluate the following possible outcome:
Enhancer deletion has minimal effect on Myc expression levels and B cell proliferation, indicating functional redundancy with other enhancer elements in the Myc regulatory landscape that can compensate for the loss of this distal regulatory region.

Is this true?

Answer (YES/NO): YES